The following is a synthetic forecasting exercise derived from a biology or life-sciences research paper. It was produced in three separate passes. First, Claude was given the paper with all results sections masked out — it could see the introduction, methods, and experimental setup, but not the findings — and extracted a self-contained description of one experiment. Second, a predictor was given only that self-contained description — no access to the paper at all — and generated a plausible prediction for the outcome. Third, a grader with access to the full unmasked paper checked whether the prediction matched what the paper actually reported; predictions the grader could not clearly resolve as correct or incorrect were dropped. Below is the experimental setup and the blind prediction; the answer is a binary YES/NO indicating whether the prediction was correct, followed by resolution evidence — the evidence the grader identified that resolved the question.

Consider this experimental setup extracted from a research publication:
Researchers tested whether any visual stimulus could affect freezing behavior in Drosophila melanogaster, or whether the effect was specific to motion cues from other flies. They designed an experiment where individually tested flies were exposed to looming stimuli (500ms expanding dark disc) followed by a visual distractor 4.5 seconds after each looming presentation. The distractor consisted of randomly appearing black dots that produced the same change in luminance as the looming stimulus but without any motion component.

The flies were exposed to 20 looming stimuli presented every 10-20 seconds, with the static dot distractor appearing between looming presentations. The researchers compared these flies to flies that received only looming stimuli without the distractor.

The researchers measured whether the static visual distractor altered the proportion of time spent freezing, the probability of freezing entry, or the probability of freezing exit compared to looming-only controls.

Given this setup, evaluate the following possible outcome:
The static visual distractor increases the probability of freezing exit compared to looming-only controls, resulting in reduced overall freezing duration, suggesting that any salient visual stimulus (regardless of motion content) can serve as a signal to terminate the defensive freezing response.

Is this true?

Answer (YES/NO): NO